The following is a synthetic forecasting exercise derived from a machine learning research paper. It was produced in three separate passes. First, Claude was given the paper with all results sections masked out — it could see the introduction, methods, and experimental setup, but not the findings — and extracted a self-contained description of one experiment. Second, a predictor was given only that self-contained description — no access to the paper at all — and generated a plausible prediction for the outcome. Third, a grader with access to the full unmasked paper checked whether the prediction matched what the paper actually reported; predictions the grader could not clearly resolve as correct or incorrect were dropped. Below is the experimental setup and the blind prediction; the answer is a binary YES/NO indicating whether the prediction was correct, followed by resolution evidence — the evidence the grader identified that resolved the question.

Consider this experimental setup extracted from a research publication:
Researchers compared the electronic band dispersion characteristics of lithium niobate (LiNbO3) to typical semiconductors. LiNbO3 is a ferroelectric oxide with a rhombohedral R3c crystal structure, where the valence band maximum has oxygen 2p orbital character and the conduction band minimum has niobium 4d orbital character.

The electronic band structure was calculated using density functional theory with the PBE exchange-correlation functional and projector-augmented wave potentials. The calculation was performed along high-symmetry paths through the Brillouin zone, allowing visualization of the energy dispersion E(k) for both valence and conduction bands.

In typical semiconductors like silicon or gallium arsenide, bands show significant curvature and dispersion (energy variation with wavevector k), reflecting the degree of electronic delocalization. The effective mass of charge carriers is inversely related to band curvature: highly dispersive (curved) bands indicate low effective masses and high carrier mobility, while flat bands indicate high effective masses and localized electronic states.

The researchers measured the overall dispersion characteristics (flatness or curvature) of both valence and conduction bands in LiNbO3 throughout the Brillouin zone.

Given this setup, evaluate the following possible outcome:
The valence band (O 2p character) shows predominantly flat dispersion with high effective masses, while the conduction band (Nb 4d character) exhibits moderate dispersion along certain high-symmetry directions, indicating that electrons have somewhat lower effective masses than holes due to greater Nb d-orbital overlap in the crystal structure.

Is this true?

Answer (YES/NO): NO